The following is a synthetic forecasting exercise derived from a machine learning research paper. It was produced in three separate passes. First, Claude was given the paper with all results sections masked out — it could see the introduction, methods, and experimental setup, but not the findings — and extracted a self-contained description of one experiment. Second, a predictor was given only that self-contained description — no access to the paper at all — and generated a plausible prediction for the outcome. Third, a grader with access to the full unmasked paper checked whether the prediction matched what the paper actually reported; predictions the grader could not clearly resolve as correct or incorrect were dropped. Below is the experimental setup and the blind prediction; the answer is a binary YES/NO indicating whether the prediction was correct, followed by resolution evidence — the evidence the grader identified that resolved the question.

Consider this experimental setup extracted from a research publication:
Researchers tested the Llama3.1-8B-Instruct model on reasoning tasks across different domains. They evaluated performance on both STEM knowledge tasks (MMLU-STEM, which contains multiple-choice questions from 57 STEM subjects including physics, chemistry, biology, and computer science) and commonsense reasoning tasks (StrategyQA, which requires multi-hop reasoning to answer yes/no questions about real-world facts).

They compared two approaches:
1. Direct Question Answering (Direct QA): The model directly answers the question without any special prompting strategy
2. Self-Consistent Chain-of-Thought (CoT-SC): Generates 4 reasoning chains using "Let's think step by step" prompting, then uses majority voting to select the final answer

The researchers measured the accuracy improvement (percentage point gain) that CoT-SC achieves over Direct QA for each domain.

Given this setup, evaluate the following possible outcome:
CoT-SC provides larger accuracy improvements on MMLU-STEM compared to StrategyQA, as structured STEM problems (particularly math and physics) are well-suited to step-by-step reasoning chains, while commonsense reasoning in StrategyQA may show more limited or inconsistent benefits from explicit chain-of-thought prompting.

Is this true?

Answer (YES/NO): NO